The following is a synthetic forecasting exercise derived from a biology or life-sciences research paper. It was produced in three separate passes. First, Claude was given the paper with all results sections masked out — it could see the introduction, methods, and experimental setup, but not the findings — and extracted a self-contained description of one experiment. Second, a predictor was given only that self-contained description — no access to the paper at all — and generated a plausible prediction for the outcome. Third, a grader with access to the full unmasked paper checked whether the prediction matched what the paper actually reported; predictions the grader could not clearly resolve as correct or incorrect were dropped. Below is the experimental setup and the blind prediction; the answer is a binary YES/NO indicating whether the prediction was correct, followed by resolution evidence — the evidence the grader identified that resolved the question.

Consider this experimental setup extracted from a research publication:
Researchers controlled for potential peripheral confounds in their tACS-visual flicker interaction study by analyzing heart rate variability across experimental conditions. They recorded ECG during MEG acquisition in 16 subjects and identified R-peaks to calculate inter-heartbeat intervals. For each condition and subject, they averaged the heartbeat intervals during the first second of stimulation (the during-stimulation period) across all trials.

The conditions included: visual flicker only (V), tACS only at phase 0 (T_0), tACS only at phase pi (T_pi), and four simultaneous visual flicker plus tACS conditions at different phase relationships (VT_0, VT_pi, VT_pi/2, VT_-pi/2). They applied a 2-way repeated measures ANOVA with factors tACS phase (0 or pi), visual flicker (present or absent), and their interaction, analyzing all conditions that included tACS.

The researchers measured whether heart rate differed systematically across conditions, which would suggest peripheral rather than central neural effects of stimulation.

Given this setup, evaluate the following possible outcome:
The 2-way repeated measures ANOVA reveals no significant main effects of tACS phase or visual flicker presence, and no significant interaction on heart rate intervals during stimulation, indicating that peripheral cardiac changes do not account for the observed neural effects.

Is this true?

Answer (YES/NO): YES